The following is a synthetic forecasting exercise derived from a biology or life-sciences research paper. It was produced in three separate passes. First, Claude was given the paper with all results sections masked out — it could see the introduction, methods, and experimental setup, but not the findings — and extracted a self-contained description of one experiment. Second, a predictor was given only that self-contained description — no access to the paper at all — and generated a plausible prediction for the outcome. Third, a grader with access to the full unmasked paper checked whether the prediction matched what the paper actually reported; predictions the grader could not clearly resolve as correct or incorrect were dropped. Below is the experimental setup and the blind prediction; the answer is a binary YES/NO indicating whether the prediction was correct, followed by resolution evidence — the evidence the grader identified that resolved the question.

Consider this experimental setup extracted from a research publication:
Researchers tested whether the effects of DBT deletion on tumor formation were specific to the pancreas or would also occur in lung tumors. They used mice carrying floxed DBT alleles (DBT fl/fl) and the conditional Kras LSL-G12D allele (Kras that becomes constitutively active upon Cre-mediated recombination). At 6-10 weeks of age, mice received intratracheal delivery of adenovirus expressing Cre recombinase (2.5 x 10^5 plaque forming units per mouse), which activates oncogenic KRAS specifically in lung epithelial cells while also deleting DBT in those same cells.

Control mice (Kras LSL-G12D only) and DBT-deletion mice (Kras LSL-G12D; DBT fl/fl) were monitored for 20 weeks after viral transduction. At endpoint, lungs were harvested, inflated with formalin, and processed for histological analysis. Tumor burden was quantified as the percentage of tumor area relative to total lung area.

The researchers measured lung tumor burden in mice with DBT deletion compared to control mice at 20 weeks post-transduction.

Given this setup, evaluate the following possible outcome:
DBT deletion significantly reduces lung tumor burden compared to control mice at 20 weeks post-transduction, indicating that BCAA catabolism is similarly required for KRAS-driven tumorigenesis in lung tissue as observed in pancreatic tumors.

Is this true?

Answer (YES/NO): NO